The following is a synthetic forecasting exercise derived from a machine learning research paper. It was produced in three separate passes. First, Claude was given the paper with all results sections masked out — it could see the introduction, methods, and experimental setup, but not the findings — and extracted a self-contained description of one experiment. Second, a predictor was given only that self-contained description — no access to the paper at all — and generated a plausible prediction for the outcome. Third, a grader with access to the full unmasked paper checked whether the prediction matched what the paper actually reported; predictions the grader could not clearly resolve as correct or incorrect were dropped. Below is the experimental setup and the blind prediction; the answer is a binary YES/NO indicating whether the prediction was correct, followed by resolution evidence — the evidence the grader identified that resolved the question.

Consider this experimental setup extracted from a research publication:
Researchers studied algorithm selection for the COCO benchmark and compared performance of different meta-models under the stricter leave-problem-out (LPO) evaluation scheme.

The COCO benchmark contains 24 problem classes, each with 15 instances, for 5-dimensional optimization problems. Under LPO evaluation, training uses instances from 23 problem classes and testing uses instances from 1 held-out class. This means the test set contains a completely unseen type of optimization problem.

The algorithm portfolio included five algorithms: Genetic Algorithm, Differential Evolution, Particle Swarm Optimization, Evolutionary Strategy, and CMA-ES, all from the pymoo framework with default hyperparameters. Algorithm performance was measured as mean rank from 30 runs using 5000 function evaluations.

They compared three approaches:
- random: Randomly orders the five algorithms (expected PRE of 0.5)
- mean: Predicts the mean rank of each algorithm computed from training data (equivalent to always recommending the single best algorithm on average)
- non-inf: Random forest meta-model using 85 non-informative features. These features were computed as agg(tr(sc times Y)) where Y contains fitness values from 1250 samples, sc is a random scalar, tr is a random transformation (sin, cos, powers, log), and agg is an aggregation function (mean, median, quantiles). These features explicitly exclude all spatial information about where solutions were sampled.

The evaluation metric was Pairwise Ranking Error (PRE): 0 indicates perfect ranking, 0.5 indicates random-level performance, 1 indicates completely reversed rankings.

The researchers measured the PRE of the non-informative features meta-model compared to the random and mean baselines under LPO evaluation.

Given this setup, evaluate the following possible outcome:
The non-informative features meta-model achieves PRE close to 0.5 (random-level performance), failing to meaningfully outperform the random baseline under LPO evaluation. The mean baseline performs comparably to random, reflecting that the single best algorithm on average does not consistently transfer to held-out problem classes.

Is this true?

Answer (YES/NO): NO